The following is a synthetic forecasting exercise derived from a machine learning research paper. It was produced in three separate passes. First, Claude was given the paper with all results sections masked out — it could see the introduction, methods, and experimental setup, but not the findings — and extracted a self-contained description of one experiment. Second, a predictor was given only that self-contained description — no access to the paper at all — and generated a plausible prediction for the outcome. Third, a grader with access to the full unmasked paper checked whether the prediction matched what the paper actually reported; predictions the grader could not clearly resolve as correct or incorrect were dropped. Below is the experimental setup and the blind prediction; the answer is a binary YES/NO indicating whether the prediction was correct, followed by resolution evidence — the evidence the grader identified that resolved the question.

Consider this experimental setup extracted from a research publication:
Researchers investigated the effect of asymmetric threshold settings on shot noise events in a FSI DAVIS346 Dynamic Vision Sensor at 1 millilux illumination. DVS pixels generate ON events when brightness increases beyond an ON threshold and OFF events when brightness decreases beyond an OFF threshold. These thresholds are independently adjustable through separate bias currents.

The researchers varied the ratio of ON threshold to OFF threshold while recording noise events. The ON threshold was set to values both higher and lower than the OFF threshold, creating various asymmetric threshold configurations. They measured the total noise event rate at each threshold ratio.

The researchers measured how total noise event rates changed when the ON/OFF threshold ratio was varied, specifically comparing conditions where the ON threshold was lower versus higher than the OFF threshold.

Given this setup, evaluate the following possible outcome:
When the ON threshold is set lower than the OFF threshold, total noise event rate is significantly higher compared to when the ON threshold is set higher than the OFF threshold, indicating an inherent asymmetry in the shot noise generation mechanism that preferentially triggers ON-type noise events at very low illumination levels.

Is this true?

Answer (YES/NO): NO